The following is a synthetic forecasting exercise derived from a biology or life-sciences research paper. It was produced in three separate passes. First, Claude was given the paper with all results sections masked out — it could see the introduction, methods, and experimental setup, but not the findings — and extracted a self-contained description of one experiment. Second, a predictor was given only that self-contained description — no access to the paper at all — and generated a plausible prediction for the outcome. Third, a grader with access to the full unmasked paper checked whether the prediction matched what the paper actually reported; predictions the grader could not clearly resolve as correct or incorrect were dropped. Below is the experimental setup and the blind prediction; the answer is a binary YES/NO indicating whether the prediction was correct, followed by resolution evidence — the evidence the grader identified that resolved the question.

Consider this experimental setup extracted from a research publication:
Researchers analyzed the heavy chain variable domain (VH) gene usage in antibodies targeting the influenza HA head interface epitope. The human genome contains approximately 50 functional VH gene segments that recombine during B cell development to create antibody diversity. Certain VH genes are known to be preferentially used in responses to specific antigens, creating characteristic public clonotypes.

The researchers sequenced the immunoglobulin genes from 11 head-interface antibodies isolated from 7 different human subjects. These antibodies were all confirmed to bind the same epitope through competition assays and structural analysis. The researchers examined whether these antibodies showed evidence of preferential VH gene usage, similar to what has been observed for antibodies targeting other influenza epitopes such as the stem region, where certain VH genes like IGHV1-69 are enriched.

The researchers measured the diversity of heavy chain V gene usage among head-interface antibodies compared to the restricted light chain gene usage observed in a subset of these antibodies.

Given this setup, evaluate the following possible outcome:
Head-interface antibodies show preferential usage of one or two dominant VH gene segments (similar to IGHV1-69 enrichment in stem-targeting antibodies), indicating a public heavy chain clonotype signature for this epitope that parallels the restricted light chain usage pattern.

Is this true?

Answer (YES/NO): NO